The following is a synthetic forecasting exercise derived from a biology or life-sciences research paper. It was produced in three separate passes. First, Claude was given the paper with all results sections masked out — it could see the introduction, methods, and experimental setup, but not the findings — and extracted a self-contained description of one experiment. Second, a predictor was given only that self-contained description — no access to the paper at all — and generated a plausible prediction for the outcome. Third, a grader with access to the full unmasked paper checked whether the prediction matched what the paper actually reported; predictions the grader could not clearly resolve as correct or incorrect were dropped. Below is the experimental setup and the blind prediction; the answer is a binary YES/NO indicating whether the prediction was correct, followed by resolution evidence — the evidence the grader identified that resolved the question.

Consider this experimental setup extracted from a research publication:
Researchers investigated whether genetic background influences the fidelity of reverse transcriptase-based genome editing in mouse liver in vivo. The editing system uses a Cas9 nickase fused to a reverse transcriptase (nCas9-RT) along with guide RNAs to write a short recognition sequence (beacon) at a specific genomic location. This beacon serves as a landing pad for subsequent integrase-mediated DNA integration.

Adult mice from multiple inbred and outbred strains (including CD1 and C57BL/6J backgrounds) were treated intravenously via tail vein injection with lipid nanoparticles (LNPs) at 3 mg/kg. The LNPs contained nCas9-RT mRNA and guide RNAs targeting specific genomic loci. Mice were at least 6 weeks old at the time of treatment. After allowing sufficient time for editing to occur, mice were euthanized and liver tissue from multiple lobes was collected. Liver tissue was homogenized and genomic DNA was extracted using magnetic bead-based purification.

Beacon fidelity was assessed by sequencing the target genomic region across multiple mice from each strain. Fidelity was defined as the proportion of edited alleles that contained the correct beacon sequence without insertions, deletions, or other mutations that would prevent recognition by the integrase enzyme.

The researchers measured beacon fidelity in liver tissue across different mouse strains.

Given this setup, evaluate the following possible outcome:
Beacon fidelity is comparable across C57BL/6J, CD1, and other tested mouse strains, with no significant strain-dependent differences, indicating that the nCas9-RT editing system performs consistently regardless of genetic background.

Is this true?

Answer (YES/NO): YES